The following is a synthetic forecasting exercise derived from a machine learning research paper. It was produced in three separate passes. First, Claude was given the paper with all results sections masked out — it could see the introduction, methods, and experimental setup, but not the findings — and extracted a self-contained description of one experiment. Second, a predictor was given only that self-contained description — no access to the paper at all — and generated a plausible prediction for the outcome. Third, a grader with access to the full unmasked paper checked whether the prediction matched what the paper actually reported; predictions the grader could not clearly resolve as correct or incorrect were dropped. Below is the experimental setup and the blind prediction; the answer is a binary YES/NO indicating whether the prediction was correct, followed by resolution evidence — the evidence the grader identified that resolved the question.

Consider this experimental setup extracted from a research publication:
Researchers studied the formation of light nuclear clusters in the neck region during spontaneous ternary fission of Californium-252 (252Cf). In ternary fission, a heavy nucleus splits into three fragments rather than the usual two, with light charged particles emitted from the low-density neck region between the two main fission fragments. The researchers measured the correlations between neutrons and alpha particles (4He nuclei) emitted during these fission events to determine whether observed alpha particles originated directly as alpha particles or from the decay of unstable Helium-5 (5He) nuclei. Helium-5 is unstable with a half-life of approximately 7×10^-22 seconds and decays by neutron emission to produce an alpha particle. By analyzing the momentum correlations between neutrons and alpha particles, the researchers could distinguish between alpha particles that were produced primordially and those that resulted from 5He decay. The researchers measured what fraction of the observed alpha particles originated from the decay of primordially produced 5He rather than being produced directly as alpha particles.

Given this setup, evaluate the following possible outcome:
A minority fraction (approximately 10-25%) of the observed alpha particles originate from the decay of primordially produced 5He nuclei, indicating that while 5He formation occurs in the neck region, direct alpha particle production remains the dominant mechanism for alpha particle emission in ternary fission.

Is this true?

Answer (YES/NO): YES